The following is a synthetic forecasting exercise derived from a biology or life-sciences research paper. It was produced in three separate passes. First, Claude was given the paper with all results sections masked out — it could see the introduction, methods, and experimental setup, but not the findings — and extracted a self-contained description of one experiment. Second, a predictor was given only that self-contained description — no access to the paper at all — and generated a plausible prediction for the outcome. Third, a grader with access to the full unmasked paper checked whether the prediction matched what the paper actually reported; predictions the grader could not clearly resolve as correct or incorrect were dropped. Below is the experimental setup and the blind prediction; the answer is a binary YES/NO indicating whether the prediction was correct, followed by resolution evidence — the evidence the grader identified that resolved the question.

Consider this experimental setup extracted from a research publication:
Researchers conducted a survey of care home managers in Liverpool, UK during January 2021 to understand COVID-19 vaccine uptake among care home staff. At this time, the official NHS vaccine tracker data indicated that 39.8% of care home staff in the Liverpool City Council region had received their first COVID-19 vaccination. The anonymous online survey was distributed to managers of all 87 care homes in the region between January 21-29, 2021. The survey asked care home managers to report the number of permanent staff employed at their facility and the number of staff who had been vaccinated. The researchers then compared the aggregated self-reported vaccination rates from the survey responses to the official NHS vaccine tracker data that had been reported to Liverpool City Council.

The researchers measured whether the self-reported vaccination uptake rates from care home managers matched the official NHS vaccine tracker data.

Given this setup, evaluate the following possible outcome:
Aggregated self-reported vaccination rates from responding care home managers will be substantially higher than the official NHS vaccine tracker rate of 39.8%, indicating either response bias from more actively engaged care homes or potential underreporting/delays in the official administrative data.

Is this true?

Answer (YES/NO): YES